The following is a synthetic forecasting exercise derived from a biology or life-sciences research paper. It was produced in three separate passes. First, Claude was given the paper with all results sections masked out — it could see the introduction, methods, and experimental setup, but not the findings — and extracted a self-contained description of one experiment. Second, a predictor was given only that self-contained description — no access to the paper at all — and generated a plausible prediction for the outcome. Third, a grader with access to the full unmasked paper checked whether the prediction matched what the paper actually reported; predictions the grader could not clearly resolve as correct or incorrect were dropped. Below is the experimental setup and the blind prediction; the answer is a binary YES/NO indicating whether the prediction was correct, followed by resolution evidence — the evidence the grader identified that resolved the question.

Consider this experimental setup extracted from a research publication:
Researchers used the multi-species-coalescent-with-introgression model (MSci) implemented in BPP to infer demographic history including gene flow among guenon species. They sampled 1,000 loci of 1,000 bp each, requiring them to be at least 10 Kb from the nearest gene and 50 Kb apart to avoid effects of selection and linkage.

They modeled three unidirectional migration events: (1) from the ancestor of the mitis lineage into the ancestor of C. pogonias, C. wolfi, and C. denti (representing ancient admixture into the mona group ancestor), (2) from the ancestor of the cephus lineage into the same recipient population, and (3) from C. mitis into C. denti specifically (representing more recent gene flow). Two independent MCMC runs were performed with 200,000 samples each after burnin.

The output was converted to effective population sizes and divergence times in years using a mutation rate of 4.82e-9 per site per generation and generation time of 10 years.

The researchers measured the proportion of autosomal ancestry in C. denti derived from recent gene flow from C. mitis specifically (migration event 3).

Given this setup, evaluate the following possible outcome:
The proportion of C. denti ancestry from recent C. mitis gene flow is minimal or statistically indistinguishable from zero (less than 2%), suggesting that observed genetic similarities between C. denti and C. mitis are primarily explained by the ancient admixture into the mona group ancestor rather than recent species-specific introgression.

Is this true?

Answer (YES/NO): YES